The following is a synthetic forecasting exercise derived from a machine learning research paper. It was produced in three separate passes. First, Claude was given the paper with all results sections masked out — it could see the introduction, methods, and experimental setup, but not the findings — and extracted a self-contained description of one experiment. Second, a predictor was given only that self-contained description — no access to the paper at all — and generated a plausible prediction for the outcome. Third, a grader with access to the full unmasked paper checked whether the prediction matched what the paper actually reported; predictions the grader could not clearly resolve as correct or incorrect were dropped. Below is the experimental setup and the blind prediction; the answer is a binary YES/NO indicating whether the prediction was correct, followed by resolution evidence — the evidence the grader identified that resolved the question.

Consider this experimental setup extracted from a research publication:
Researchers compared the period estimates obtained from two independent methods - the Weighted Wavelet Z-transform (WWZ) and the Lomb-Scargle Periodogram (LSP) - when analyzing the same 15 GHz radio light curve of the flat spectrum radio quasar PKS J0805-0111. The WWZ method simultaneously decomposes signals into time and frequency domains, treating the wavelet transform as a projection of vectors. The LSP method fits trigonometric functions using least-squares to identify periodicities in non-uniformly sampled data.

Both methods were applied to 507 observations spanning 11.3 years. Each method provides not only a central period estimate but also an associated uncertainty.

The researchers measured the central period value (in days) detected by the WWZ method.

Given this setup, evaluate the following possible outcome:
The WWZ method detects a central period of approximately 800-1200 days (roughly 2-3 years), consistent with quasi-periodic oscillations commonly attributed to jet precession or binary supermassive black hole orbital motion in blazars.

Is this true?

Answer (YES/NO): NO